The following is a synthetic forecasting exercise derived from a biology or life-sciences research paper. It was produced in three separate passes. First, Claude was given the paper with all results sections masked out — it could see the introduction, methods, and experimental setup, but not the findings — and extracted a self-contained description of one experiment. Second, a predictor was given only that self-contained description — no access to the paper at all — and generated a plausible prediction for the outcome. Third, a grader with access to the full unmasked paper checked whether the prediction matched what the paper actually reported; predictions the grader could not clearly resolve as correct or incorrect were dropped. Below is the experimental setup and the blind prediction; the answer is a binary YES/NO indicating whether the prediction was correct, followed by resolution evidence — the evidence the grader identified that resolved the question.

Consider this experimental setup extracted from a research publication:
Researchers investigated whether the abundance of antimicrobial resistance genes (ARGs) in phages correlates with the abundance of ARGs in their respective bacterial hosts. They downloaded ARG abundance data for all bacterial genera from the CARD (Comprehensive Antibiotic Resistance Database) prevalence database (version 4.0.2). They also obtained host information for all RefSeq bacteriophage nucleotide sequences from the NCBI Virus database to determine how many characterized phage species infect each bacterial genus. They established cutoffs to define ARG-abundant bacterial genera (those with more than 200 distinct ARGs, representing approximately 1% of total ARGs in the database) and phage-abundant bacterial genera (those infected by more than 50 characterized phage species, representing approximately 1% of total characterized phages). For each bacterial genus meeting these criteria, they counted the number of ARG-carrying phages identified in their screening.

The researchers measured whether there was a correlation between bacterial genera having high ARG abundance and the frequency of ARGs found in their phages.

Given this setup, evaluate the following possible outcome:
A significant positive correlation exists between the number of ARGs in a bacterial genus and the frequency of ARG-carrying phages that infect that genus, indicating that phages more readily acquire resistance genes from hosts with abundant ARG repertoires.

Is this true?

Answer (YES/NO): NO